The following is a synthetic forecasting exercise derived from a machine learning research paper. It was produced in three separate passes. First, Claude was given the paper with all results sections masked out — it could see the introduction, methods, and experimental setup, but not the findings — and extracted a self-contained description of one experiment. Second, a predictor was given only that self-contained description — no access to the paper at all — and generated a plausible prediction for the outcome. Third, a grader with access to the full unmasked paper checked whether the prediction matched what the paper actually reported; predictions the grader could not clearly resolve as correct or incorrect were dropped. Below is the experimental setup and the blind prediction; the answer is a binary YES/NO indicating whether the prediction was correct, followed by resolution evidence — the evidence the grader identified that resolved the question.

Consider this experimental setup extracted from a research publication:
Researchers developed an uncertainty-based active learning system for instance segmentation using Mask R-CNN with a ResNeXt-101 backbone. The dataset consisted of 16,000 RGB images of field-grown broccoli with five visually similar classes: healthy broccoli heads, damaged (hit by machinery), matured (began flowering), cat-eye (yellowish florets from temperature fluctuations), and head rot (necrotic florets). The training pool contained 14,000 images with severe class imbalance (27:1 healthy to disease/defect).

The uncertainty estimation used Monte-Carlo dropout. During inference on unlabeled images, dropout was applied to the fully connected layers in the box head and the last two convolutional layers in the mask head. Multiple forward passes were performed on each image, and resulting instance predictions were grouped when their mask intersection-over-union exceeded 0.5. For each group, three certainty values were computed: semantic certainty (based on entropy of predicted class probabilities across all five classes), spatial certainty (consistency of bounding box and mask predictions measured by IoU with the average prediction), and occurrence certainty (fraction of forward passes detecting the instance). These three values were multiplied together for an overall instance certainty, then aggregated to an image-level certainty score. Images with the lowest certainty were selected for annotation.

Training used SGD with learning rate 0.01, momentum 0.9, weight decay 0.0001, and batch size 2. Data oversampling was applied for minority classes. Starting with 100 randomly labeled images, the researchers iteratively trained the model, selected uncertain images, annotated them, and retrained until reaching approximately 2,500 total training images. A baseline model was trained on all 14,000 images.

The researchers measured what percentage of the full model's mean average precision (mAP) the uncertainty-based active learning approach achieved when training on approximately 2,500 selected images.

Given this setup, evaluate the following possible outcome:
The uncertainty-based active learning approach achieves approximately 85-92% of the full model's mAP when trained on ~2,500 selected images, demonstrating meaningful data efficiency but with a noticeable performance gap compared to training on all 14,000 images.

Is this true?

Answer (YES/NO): NO